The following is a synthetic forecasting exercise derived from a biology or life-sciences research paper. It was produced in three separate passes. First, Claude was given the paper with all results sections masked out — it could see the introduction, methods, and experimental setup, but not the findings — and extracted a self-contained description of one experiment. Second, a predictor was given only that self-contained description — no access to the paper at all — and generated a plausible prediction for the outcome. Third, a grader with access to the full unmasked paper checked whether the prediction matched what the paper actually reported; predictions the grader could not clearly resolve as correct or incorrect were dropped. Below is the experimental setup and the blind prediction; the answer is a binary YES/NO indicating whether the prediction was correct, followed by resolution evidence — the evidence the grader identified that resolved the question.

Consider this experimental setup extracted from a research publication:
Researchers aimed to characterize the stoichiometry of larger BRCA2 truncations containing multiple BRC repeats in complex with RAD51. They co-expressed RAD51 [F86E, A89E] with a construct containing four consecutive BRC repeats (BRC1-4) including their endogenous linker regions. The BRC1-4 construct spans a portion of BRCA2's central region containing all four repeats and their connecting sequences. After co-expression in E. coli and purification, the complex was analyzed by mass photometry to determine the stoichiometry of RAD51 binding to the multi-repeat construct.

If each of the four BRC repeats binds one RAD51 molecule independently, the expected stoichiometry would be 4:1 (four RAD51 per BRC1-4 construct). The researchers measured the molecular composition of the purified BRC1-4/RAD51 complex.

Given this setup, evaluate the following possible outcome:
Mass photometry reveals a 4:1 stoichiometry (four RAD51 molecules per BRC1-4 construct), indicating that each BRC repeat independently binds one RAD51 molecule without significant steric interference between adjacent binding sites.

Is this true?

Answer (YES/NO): YES